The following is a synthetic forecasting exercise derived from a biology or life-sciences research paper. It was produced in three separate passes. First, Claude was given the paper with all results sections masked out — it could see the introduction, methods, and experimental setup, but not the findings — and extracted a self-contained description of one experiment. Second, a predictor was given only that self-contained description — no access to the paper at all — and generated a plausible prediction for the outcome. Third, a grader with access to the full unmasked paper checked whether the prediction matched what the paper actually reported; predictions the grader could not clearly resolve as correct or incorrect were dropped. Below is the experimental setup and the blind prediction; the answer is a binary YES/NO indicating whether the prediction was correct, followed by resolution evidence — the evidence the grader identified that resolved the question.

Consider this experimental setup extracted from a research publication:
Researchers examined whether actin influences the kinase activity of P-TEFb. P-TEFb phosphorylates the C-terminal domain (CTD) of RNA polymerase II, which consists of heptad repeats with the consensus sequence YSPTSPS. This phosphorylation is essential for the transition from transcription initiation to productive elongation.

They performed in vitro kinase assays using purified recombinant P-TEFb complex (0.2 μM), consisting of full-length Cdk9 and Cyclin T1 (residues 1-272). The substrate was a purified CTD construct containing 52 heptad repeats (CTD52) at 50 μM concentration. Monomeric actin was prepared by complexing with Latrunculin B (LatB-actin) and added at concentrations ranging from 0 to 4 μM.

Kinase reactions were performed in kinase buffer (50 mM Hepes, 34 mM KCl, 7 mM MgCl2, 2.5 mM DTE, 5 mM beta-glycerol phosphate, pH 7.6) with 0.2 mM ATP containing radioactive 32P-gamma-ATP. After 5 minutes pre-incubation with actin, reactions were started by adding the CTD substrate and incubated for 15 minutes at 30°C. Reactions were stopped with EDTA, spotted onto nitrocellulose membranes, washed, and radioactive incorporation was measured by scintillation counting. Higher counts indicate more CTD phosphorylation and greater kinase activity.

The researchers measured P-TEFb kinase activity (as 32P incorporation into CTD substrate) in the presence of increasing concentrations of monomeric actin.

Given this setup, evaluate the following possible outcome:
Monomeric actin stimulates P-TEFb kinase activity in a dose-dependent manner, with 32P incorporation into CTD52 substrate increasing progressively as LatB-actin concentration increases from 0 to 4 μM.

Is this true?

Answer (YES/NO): NO